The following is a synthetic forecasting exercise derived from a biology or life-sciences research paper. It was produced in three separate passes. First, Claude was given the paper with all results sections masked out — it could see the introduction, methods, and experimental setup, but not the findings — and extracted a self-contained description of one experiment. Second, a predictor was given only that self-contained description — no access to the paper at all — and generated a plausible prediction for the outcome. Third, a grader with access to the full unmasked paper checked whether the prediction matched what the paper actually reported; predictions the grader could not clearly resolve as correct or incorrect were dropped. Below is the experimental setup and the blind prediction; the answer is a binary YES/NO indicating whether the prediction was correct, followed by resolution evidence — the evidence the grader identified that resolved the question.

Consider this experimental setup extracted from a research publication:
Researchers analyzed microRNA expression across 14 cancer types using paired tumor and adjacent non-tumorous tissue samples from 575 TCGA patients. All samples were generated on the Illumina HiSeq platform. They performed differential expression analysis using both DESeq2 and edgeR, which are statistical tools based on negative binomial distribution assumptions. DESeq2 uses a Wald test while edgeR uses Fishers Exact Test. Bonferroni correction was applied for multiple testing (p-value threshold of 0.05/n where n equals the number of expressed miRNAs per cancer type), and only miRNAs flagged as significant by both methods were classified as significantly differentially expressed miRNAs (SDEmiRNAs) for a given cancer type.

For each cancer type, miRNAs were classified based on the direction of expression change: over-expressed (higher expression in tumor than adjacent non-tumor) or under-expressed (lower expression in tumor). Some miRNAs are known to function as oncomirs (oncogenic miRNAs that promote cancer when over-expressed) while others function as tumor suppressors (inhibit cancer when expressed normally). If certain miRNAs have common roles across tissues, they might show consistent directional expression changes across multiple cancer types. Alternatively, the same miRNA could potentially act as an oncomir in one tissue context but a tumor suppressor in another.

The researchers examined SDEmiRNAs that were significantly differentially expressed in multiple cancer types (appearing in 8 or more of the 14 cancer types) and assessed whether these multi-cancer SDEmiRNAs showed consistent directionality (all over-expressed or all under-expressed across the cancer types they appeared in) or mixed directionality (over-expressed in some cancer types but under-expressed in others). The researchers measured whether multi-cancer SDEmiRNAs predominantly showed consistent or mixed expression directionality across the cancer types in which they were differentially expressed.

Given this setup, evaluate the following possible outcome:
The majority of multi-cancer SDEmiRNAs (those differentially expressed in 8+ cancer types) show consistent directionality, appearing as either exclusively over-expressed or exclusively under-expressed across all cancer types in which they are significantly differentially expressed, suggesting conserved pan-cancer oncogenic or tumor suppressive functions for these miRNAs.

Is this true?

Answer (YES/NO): YES